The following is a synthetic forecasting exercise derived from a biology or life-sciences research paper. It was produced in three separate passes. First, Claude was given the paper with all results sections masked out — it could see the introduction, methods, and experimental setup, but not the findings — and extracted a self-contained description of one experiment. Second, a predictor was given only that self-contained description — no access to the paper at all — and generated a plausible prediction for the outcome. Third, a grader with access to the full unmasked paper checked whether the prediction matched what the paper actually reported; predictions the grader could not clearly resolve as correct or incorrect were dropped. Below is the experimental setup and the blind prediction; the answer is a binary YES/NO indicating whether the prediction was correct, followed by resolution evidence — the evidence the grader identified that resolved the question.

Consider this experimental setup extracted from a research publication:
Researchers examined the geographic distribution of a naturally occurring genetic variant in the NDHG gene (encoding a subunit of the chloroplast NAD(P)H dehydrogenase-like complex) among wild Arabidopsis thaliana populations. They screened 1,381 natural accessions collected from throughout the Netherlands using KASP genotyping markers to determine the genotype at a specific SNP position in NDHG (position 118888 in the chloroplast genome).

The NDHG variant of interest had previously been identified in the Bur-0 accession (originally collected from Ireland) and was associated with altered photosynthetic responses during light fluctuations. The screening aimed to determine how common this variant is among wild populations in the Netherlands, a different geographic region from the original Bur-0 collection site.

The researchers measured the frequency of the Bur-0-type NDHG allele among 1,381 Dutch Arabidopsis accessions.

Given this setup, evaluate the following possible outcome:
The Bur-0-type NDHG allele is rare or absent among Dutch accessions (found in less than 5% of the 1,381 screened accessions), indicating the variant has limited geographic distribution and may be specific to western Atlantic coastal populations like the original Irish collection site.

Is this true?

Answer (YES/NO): YES